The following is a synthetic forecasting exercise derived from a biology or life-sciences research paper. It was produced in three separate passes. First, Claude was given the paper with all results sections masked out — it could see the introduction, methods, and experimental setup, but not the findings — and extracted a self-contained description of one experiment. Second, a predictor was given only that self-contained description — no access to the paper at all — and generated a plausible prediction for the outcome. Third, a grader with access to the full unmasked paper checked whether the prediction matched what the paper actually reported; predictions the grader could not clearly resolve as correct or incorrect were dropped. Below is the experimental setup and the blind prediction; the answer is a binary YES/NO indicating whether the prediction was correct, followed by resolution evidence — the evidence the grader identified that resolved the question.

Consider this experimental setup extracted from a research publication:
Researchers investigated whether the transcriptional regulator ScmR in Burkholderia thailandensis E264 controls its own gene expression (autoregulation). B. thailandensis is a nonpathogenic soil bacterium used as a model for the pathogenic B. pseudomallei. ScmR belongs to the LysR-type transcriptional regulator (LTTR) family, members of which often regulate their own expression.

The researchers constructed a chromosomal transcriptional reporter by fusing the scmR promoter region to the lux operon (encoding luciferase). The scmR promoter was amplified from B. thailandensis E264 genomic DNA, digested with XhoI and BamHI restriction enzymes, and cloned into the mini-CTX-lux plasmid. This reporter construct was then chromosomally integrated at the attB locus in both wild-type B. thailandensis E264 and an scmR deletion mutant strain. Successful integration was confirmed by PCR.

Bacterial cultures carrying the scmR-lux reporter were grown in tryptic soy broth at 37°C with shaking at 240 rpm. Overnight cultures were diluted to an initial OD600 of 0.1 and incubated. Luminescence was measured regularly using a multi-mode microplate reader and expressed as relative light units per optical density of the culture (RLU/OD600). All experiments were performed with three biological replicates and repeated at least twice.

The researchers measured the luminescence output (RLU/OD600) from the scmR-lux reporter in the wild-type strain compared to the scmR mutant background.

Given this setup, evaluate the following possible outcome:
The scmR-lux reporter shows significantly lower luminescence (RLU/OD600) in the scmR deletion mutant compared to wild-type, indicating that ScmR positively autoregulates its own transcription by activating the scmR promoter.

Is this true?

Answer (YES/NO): NO